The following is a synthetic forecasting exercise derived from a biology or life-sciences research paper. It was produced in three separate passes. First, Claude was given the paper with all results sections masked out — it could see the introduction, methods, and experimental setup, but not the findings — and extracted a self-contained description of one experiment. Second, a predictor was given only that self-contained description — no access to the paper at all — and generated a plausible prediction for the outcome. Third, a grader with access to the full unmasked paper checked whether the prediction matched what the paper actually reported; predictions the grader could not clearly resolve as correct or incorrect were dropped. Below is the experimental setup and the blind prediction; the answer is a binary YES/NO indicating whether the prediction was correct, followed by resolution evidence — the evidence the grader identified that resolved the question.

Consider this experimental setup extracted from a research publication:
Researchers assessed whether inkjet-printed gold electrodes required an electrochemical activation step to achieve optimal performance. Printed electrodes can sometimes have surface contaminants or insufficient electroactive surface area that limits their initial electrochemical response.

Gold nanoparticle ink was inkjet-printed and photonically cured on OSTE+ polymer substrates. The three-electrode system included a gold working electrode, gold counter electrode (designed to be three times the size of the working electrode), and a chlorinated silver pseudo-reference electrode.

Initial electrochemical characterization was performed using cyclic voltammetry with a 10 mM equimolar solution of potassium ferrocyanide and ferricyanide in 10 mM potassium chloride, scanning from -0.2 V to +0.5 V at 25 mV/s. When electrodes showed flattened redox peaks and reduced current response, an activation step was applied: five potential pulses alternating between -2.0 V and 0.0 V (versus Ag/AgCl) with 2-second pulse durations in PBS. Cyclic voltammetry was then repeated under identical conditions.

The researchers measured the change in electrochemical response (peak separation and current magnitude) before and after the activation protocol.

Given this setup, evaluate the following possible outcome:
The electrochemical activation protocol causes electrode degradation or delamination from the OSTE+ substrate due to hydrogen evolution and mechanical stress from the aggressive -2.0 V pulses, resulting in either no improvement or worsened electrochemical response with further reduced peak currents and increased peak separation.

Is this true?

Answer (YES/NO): NO